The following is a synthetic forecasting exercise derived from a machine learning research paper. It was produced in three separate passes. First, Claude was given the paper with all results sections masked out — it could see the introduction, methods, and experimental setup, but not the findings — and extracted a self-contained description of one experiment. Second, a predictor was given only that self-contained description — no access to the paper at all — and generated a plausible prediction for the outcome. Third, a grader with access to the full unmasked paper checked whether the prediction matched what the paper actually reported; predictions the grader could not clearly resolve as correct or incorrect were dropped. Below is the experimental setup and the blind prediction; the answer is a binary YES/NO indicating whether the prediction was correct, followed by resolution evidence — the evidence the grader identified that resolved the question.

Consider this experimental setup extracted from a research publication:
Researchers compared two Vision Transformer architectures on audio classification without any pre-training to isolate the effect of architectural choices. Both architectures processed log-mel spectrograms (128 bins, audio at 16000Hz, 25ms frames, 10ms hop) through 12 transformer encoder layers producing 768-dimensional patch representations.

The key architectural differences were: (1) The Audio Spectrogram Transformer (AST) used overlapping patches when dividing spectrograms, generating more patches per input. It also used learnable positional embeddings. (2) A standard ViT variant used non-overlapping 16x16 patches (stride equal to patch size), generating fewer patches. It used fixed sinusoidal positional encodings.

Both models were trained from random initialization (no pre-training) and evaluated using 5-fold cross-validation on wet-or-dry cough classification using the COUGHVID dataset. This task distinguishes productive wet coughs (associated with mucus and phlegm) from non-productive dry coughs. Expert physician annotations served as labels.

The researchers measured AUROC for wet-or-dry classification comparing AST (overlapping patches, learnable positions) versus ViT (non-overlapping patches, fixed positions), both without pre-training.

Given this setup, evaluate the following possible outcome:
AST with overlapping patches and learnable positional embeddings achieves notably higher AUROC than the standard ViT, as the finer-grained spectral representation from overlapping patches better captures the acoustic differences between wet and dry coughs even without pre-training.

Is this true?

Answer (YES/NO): NO